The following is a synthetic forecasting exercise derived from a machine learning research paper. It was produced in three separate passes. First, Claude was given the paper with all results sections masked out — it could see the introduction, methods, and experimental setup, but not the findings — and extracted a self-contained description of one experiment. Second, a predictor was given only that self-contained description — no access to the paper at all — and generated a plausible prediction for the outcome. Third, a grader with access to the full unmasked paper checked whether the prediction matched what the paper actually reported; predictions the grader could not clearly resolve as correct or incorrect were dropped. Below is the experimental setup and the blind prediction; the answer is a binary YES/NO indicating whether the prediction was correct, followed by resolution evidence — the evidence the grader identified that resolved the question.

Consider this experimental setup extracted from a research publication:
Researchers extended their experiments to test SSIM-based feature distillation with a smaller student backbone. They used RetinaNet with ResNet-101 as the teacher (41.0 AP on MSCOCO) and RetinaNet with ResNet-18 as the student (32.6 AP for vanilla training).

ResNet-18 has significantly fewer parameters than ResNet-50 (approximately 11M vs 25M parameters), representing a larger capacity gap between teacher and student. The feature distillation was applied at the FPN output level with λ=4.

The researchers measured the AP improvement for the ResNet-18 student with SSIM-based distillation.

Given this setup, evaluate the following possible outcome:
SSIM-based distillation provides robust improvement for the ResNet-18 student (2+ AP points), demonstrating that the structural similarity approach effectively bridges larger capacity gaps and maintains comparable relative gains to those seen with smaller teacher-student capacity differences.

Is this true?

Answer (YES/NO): YES